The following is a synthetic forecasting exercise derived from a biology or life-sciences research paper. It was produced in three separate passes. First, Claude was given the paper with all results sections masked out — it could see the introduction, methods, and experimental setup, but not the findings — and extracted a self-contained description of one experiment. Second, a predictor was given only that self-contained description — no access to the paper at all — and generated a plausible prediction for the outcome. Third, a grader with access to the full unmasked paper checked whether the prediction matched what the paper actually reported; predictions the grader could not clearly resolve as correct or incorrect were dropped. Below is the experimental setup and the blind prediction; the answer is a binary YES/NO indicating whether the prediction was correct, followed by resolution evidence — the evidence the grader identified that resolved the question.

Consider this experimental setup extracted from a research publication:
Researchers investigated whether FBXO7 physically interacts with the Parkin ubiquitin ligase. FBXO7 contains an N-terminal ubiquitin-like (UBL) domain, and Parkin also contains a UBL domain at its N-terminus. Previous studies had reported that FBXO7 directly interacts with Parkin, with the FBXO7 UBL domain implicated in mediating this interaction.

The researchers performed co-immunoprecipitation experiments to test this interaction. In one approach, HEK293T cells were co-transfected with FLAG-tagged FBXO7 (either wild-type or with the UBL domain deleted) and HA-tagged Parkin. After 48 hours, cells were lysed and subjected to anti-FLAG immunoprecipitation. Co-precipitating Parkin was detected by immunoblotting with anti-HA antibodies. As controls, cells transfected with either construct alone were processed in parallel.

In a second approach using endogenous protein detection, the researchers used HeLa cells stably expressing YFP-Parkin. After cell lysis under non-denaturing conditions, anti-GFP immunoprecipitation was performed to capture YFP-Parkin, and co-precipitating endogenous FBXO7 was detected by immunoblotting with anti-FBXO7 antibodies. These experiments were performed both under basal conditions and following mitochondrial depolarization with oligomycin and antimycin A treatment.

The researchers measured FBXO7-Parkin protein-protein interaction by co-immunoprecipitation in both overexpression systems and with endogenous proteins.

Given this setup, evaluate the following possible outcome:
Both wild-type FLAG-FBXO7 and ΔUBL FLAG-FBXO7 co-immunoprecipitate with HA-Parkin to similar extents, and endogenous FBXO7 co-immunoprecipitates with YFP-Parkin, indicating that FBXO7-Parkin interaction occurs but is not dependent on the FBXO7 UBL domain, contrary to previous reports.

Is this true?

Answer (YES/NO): NO